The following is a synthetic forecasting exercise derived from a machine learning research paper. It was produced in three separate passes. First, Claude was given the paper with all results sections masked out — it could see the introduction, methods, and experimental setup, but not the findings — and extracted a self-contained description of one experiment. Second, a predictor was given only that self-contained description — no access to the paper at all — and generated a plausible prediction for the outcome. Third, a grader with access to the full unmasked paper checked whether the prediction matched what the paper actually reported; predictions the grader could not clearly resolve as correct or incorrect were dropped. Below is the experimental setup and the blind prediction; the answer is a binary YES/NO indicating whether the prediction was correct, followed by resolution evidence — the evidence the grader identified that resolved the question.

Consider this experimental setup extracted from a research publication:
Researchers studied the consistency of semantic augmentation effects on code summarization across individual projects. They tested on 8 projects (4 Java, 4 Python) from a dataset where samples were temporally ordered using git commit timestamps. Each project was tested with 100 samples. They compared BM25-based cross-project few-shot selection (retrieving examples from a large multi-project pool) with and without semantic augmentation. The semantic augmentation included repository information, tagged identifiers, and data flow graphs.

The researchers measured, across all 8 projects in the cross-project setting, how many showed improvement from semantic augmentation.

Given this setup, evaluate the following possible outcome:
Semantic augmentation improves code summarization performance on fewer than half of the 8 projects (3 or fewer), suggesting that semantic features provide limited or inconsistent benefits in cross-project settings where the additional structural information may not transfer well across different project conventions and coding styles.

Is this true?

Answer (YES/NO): NO